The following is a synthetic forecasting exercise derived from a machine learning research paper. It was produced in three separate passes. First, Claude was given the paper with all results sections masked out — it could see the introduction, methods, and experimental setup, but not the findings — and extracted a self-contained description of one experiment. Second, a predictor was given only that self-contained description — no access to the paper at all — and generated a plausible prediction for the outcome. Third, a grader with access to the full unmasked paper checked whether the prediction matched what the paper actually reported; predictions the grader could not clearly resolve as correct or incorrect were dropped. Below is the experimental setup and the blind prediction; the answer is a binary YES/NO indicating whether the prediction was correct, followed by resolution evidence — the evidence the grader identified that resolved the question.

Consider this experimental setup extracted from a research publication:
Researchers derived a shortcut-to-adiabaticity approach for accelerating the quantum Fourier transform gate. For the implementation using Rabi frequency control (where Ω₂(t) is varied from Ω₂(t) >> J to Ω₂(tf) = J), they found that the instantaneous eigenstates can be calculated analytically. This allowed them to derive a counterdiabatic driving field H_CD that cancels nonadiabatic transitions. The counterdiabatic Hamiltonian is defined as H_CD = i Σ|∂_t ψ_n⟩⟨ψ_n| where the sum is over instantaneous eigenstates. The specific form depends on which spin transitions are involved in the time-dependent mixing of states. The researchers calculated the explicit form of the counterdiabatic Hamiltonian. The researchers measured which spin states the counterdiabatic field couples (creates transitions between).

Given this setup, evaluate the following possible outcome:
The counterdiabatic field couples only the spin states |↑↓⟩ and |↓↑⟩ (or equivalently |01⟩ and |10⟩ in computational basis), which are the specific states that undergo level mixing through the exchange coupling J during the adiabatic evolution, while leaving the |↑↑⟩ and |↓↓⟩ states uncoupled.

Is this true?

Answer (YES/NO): NO